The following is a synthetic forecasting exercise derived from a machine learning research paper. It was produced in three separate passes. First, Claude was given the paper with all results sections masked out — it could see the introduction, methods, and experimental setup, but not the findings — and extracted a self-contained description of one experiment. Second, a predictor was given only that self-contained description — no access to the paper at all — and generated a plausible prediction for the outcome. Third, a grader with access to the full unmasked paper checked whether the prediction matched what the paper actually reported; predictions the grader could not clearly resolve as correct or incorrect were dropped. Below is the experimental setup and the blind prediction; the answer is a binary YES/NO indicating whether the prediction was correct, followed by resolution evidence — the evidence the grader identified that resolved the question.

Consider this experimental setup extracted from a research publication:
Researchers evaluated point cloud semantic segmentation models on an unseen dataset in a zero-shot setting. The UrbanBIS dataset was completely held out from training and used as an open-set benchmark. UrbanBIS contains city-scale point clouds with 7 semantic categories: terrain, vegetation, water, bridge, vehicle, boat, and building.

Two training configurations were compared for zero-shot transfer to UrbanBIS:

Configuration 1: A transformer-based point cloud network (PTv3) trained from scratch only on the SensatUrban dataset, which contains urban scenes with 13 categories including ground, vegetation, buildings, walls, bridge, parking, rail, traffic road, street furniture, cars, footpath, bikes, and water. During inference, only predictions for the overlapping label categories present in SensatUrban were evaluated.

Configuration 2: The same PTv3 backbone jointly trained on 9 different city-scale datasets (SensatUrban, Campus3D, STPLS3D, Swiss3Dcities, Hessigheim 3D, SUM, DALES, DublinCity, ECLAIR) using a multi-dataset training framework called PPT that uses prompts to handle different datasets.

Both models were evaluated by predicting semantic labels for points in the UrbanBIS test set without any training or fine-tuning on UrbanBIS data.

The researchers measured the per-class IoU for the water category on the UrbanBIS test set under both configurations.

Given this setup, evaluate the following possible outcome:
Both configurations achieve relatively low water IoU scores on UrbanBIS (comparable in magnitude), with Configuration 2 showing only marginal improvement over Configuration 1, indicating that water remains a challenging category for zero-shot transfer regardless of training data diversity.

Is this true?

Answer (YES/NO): NO